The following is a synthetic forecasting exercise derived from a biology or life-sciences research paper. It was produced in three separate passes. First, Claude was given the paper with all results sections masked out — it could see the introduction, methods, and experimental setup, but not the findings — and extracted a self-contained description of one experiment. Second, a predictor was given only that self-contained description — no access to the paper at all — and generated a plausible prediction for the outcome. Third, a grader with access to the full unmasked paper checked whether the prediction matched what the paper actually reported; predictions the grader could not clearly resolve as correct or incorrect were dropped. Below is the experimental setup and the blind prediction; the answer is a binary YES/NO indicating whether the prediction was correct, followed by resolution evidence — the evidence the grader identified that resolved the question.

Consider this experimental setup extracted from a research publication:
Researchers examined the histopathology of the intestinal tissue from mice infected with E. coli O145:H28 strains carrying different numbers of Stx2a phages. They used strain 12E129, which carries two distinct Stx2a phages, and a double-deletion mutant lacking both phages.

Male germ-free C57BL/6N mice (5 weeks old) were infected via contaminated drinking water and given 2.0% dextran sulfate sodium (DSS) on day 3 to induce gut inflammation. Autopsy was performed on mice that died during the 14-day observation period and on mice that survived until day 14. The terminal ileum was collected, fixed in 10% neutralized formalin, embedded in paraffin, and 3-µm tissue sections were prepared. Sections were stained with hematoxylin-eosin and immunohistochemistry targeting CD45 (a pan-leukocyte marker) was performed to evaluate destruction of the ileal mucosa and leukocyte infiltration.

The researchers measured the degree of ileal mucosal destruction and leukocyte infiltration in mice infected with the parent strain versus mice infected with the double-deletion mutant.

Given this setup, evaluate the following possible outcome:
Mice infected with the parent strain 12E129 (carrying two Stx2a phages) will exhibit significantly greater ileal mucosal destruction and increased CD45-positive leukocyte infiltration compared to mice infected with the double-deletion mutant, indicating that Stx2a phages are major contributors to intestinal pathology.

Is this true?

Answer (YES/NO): YES